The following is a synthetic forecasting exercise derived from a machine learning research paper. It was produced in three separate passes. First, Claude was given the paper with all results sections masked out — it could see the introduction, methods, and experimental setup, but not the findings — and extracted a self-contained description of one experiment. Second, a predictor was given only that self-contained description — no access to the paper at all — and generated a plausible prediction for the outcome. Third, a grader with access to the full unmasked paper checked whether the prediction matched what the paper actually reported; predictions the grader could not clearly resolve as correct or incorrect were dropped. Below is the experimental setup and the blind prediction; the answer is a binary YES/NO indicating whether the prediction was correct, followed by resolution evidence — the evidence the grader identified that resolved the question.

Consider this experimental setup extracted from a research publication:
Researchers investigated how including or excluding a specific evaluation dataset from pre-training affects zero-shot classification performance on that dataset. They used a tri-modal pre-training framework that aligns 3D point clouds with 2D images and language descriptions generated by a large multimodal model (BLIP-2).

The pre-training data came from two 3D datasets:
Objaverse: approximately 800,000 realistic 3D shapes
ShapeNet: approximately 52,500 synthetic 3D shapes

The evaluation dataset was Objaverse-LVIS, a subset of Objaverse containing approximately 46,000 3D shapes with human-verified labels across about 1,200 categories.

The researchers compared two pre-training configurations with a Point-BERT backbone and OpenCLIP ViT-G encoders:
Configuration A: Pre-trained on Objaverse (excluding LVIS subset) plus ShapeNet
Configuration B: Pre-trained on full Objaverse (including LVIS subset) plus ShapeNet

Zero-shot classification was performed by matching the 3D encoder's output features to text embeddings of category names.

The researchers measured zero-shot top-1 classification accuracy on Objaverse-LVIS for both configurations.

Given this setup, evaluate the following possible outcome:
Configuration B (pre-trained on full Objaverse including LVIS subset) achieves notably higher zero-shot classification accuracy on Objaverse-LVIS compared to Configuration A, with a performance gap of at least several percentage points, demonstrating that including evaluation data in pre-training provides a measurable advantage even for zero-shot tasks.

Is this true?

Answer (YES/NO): YES